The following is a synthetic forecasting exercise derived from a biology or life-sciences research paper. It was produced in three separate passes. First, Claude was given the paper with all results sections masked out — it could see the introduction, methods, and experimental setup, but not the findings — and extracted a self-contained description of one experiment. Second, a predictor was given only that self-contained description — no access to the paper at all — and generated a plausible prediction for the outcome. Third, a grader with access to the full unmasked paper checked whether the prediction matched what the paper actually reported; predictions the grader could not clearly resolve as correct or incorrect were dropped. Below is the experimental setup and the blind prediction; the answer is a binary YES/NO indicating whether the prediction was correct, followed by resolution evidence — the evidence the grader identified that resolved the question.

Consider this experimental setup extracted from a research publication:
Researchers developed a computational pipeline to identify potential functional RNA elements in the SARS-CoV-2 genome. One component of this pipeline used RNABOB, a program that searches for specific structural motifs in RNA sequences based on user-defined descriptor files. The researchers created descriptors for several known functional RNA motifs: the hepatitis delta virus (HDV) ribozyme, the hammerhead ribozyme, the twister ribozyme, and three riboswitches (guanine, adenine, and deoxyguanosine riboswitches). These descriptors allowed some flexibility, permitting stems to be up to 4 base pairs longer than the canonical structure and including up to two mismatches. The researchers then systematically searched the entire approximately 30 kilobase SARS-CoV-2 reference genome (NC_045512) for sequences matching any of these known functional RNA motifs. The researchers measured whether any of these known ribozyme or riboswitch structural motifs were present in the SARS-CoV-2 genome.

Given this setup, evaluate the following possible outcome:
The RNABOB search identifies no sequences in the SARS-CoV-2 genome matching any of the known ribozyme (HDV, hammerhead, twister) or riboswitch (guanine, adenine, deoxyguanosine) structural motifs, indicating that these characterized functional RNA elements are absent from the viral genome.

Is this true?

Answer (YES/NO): YES